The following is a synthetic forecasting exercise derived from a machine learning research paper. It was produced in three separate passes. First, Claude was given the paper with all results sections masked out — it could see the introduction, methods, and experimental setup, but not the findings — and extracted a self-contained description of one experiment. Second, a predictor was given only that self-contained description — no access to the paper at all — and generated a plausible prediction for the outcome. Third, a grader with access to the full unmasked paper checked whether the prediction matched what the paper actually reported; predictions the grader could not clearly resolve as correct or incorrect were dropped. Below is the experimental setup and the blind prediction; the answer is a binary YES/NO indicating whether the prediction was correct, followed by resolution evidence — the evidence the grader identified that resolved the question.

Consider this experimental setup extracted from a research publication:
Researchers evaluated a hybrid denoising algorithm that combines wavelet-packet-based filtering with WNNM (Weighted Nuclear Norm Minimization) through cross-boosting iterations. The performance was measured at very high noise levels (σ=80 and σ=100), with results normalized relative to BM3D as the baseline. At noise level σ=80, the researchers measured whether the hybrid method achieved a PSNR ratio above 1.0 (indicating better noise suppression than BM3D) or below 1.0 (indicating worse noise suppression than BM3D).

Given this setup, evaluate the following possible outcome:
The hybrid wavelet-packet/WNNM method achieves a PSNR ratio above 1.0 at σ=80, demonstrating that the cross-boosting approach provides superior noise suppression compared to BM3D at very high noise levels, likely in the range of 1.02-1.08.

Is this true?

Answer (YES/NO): NO